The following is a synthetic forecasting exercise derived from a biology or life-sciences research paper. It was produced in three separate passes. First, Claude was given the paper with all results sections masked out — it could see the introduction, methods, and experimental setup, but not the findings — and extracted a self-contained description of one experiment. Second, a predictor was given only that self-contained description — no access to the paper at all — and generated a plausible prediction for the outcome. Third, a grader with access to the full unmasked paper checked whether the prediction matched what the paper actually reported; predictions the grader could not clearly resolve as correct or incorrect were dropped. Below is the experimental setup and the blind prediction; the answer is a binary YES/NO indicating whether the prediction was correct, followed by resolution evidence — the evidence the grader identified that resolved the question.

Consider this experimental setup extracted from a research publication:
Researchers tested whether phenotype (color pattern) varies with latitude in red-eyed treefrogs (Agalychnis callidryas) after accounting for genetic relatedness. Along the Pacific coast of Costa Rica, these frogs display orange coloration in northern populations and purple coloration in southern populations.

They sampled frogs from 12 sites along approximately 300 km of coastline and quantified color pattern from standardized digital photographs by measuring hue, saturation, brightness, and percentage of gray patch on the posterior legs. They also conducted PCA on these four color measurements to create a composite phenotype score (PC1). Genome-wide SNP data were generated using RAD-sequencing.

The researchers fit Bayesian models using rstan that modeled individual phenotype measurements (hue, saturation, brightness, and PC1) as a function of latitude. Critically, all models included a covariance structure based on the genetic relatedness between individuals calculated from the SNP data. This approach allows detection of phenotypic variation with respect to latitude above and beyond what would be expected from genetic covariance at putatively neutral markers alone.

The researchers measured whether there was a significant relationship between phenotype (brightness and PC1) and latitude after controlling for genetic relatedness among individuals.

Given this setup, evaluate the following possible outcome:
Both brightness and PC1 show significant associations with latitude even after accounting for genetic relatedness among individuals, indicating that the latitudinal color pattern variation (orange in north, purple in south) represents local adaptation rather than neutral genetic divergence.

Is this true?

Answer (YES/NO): NO